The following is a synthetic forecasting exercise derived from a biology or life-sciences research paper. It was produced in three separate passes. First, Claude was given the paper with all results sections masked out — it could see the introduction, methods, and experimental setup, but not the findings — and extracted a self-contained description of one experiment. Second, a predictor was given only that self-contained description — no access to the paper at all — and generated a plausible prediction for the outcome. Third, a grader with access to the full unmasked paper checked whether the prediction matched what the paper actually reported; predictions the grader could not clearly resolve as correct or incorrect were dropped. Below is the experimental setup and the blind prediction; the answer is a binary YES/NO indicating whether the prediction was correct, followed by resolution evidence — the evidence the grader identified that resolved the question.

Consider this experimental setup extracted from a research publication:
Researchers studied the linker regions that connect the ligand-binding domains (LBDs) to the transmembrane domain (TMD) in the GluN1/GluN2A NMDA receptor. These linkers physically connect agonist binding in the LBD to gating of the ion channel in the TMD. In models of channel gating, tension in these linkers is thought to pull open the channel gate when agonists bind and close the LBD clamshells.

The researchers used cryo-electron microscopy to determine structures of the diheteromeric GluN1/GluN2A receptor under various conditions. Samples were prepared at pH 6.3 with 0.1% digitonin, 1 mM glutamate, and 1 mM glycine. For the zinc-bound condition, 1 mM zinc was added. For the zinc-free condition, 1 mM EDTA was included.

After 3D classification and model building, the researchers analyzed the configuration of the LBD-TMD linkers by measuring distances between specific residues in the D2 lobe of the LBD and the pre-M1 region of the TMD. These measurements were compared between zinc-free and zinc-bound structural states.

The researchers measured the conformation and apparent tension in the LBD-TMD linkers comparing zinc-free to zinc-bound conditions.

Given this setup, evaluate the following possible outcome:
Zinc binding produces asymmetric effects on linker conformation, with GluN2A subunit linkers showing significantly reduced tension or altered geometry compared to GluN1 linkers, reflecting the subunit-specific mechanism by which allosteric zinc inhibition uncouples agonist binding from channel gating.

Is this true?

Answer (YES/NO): NO